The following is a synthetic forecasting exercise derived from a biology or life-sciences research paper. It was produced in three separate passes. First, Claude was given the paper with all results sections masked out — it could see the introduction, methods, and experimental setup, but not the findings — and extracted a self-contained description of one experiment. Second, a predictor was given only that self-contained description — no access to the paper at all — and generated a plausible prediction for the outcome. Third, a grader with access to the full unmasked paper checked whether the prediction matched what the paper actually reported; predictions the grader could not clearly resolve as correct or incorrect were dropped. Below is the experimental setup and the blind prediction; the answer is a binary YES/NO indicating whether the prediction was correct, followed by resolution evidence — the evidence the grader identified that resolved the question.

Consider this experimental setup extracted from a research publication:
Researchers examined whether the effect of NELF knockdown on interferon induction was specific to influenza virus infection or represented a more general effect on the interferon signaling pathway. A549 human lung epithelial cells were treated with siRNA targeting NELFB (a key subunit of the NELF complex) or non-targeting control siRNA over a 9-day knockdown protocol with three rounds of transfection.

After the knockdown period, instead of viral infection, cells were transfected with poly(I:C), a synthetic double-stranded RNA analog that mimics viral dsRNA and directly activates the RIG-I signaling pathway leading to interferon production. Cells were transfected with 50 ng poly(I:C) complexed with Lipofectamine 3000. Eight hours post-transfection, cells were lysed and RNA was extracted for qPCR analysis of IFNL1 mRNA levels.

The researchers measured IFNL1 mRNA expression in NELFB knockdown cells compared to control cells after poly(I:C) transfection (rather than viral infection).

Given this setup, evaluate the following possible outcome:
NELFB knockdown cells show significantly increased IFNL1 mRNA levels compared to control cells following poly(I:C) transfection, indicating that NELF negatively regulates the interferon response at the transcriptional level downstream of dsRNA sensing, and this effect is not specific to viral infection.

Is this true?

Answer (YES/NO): NO